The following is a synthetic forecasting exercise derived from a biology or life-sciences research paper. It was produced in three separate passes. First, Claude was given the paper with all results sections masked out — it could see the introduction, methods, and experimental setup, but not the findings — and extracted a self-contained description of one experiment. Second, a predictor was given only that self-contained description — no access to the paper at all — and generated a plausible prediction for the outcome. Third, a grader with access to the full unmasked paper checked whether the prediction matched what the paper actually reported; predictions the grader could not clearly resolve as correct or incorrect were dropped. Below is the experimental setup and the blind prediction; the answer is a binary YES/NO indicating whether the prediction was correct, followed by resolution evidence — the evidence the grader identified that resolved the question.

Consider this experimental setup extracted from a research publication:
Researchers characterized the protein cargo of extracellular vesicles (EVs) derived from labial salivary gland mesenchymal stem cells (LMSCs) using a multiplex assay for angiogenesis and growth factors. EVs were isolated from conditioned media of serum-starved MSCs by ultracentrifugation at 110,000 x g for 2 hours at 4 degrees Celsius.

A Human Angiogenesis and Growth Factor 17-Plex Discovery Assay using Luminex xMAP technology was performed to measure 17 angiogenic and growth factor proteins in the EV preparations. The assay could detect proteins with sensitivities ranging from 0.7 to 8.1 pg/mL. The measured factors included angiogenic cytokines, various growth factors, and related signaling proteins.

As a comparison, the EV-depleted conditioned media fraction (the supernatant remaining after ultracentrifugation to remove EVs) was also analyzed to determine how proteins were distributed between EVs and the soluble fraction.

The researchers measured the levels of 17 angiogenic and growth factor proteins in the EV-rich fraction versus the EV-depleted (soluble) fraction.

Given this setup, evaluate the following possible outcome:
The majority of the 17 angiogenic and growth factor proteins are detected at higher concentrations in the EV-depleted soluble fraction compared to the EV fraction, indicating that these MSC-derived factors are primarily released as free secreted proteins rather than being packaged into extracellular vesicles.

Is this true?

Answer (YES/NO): YES